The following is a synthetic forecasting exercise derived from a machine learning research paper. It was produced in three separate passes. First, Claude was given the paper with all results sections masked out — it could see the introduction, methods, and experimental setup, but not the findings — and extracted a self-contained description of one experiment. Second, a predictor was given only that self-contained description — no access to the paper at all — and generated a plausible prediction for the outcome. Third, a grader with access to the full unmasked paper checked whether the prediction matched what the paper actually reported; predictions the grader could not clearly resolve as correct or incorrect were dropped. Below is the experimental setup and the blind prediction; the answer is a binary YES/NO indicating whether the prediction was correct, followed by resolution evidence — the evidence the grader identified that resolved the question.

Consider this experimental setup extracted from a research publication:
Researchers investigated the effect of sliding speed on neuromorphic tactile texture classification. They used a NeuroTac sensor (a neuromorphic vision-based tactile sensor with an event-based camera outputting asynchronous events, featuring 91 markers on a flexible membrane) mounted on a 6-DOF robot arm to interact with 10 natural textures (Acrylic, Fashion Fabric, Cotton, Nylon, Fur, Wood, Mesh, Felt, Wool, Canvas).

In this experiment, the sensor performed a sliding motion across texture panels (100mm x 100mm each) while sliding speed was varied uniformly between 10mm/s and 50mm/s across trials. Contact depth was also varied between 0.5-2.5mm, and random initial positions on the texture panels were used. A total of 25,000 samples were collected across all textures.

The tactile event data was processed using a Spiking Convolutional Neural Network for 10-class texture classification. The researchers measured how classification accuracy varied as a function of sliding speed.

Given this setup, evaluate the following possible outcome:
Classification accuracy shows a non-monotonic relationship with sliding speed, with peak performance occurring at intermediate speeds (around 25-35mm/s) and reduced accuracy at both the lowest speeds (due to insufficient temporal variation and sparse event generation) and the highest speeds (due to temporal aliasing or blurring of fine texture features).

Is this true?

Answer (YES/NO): NO